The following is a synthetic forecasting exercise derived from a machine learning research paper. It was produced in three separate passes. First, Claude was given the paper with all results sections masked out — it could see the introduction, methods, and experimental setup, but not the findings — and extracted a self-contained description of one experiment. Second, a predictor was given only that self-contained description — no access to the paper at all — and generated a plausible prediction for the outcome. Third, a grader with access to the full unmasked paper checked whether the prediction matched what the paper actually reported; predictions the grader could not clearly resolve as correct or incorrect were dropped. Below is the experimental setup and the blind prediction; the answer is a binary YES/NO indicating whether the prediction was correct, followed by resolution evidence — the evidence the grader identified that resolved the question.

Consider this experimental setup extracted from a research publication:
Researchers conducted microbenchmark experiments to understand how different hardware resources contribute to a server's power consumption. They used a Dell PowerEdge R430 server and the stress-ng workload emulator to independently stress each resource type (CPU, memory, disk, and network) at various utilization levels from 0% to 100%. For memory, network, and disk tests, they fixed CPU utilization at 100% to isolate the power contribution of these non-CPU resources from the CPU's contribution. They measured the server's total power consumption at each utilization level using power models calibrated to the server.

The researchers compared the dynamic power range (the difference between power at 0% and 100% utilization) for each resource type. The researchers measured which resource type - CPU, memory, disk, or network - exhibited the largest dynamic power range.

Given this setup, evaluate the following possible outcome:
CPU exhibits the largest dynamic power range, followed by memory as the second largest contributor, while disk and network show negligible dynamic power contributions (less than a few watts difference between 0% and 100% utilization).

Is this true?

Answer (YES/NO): NO